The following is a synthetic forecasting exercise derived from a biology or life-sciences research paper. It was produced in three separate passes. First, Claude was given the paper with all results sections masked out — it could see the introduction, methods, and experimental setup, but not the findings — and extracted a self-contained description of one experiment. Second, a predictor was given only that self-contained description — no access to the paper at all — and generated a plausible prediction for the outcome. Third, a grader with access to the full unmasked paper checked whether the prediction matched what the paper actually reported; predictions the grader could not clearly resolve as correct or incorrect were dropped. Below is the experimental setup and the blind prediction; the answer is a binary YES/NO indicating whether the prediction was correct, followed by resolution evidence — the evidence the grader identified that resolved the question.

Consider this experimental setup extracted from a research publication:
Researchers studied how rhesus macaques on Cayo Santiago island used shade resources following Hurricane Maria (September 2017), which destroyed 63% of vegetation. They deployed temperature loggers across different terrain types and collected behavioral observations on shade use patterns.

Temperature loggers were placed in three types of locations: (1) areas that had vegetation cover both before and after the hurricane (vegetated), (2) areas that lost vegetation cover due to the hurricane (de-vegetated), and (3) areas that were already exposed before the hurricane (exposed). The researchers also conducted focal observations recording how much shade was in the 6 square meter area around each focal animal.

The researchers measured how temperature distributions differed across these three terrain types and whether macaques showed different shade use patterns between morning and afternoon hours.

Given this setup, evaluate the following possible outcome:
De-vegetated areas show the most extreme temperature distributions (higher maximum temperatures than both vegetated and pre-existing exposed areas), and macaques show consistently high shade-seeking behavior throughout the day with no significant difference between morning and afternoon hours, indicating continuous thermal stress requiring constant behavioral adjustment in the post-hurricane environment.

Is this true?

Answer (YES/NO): NO